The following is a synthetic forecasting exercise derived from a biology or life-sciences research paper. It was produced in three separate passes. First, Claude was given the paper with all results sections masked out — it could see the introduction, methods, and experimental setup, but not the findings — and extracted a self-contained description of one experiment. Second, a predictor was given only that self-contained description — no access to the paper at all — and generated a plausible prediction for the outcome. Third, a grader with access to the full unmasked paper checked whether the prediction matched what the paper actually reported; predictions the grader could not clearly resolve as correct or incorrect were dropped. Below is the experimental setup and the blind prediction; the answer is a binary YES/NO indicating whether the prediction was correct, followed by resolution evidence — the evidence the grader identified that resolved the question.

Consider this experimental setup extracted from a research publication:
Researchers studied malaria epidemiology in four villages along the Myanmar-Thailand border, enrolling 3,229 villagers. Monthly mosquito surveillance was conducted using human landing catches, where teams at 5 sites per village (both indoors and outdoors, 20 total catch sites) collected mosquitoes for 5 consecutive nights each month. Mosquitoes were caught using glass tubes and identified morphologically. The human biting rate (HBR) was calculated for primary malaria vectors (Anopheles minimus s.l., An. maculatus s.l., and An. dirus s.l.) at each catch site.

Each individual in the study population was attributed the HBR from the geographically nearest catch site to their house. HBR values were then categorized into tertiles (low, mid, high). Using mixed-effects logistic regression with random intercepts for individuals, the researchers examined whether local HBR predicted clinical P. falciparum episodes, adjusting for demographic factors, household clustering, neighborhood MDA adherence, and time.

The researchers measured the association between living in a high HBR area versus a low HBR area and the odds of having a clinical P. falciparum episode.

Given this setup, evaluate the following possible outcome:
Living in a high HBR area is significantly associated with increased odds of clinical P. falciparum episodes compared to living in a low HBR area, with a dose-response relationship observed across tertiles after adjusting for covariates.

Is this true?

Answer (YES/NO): NO